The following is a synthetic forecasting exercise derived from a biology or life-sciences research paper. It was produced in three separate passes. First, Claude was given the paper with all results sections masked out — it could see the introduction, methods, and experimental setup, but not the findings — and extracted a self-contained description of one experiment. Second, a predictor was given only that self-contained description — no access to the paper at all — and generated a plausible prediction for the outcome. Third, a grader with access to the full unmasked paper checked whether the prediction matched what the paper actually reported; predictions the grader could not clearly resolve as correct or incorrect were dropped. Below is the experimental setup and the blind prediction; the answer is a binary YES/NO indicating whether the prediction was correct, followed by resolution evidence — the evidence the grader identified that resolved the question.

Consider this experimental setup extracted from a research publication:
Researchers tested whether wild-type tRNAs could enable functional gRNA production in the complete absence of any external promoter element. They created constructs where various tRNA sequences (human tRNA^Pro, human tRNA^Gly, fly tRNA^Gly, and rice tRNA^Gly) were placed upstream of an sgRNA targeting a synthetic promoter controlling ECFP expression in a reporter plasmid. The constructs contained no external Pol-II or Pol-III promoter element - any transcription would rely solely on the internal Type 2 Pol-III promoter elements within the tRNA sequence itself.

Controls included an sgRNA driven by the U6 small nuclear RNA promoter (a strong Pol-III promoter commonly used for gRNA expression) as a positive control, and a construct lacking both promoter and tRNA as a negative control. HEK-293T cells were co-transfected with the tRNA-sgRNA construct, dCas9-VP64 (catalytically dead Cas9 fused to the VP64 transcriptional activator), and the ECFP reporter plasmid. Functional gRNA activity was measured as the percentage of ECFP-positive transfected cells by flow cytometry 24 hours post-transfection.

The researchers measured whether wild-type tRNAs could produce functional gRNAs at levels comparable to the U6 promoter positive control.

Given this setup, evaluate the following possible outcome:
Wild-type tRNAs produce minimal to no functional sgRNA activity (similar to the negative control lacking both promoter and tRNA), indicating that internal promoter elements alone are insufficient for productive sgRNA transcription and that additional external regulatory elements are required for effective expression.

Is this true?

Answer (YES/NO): NO